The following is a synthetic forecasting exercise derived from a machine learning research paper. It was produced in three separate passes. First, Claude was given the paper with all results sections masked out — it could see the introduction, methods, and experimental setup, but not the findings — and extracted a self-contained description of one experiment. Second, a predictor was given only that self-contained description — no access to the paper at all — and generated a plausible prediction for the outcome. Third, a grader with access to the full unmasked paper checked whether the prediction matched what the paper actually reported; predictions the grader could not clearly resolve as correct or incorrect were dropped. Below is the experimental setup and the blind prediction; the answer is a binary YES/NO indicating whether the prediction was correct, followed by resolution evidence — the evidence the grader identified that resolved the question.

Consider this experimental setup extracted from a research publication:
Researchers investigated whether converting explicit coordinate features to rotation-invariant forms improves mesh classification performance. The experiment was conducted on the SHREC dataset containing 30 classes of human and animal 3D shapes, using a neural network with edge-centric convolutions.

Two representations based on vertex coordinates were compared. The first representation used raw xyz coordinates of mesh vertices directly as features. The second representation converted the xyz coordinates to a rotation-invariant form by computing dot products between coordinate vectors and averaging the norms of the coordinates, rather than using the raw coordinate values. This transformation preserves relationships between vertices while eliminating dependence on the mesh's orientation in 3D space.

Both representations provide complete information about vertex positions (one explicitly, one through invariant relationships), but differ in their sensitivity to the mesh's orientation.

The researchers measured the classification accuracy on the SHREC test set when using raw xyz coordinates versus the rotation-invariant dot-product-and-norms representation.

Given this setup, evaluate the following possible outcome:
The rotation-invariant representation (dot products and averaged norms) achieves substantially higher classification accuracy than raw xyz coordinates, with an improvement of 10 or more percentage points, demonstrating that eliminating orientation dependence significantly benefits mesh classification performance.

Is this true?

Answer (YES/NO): NO